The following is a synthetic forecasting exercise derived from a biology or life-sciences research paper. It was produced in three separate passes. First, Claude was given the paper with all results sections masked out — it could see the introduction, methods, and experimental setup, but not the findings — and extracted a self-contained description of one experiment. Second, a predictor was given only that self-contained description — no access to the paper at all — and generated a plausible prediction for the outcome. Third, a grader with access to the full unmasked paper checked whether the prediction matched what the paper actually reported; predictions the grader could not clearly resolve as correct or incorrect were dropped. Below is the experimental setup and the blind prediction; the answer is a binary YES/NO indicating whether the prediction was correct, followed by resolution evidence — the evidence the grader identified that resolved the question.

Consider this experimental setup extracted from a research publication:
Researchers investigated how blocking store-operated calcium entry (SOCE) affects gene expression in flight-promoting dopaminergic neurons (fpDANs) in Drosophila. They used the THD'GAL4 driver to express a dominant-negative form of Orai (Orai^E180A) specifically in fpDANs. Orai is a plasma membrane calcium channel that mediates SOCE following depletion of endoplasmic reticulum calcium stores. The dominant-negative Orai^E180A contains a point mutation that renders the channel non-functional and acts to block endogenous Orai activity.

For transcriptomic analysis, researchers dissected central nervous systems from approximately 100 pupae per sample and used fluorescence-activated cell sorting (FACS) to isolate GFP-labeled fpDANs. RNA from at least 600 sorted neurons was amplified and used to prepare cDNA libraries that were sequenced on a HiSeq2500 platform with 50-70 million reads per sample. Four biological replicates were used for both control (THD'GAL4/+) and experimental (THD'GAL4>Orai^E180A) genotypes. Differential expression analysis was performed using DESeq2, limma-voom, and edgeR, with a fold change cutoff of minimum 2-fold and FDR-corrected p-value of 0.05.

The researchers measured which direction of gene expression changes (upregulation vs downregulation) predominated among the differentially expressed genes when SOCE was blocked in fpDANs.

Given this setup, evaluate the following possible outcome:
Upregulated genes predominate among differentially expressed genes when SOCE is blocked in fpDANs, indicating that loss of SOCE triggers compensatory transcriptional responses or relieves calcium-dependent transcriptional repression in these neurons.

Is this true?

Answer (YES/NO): NO